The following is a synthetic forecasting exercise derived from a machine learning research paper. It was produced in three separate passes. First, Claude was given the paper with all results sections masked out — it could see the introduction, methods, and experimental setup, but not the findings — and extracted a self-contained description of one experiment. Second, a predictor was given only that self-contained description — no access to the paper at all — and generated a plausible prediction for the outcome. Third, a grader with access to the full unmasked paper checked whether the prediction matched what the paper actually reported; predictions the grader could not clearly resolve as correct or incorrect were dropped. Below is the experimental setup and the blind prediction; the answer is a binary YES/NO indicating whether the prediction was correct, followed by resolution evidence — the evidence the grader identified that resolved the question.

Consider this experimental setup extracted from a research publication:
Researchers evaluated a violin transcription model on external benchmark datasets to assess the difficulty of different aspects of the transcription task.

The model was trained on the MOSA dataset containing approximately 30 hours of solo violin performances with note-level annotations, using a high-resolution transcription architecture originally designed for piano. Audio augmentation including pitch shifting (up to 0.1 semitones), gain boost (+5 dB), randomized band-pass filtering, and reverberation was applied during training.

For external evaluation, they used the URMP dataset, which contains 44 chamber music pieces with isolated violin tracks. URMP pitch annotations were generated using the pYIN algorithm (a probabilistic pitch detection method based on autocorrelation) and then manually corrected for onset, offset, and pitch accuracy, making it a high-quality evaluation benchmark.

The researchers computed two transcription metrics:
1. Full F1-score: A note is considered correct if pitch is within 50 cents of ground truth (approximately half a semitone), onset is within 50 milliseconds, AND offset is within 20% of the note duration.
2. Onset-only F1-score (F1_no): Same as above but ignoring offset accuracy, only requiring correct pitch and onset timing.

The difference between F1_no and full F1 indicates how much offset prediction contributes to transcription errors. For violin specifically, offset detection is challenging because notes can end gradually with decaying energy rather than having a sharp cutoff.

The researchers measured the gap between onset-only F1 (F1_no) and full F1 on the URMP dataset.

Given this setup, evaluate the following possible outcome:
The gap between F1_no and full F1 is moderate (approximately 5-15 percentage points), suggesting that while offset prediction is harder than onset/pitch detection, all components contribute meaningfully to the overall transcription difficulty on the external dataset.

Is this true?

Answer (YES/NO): YES